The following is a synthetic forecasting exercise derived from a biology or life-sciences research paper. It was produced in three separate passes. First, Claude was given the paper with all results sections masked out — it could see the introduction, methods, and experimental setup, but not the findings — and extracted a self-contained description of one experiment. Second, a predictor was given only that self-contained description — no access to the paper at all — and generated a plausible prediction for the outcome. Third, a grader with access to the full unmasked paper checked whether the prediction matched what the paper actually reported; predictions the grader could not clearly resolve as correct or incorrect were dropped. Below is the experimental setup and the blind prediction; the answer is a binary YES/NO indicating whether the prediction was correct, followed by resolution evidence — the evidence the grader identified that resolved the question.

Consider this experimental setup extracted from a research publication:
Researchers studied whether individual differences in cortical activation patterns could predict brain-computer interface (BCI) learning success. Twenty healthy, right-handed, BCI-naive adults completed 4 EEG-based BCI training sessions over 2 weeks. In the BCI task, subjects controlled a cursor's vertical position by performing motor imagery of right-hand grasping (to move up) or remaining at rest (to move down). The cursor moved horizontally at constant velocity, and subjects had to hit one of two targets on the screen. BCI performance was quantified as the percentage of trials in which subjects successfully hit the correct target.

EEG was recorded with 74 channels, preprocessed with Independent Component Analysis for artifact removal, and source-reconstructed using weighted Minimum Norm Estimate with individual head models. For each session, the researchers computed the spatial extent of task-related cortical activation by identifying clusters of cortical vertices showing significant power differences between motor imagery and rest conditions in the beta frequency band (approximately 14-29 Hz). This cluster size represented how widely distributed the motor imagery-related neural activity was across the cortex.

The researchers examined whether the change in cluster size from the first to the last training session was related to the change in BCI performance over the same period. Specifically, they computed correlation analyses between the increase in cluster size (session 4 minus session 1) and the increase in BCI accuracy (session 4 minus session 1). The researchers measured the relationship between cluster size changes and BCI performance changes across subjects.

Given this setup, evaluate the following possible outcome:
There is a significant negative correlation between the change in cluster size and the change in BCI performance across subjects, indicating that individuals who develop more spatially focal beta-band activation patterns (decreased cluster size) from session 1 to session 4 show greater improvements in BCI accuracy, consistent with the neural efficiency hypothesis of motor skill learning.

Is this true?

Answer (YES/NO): NO